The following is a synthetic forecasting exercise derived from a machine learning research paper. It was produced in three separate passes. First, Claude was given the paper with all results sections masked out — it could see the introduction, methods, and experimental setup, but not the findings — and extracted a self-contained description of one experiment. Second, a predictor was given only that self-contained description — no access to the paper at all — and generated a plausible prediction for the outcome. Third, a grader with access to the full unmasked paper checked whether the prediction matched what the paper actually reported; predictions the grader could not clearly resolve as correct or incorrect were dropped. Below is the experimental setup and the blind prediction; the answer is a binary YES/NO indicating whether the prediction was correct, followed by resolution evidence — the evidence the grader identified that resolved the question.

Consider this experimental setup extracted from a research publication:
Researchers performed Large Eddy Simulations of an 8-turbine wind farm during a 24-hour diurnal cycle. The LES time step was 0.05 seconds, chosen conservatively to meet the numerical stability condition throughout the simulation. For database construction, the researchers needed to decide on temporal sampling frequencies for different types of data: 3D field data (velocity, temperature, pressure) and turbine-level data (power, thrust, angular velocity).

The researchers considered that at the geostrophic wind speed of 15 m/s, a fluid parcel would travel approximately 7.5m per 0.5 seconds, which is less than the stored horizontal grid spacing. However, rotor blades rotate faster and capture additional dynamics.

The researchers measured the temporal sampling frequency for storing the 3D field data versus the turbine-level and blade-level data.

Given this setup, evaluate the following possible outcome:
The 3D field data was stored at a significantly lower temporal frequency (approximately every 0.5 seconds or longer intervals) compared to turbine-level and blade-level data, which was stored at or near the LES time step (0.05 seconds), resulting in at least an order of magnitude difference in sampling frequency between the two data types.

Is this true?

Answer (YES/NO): YES